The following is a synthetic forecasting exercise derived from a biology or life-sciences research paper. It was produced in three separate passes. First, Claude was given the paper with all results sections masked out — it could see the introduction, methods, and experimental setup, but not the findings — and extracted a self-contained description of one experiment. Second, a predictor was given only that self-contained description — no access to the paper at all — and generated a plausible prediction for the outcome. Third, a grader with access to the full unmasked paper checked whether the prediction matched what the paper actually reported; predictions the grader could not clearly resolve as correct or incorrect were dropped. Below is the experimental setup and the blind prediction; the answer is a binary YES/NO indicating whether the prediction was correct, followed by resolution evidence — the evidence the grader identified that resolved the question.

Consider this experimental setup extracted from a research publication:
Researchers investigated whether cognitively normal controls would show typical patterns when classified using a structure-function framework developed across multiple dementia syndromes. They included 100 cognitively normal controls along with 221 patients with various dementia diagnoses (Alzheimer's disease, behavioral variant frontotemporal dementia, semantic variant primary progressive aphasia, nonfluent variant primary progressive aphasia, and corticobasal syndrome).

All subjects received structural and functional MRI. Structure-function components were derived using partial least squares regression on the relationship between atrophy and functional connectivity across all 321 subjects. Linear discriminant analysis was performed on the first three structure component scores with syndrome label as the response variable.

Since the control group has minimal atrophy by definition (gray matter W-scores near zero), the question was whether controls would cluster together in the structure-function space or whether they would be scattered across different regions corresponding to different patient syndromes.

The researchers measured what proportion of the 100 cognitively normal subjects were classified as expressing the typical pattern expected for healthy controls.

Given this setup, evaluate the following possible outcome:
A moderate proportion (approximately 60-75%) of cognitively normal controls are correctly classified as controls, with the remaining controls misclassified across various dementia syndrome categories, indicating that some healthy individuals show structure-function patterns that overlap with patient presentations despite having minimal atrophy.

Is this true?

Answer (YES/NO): NO